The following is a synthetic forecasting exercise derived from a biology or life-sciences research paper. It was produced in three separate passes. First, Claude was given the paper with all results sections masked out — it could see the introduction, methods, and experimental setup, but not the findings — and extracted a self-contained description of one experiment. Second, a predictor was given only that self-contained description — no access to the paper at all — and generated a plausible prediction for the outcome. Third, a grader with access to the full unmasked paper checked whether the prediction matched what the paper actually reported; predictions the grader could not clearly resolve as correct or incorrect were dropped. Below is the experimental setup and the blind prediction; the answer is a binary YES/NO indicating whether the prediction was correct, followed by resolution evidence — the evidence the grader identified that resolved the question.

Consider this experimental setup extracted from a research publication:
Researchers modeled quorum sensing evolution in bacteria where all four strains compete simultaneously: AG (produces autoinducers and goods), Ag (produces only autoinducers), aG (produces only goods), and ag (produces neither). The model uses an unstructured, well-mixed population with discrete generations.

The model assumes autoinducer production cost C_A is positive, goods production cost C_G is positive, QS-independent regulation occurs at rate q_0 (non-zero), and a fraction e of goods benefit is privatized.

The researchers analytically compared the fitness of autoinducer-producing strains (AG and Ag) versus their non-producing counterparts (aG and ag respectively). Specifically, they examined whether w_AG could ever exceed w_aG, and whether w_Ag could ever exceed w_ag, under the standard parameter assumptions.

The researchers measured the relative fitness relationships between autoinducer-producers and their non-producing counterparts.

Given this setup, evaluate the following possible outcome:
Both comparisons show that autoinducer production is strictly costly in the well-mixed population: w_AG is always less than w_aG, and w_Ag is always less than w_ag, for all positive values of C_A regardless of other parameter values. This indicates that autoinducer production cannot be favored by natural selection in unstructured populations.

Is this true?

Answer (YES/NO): YES